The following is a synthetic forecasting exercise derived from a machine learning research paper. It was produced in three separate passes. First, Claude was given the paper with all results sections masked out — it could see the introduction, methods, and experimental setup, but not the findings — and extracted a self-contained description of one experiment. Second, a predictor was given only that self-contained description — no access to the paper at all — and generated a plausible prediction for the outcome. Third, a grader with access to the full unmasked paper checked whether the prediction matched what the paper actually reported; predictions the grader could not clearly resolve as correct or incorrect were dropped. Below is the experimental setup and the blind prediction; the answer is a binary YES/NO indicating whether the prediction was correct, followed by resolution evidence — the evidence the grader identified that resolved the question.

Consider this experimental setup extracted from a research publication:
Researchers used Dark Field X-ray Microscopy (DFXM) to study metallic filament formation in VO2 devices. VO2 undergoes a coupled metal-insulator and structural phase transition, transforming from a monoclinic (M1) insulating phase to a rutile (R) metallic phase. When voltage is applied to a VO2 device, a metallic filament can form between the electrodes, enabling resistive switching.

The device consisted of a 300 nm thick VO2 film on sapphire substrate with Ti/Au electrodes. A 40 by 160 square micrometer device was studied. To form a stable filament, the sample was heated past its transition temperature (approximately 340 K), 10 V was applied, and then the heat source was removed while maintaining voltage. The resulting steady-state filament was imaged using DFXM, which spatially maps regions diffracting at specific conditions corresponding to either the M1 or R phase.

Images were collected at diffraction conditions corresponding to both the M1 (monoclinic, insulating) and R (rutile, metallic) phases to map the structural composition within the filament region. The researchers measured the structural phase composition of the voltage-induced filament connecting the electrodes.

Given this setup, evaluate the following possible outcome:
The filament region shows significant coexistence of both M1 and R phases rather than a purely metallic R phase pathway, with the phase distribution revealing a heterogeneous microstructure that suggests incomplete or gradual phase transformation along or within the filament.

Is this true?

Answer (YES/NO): NO